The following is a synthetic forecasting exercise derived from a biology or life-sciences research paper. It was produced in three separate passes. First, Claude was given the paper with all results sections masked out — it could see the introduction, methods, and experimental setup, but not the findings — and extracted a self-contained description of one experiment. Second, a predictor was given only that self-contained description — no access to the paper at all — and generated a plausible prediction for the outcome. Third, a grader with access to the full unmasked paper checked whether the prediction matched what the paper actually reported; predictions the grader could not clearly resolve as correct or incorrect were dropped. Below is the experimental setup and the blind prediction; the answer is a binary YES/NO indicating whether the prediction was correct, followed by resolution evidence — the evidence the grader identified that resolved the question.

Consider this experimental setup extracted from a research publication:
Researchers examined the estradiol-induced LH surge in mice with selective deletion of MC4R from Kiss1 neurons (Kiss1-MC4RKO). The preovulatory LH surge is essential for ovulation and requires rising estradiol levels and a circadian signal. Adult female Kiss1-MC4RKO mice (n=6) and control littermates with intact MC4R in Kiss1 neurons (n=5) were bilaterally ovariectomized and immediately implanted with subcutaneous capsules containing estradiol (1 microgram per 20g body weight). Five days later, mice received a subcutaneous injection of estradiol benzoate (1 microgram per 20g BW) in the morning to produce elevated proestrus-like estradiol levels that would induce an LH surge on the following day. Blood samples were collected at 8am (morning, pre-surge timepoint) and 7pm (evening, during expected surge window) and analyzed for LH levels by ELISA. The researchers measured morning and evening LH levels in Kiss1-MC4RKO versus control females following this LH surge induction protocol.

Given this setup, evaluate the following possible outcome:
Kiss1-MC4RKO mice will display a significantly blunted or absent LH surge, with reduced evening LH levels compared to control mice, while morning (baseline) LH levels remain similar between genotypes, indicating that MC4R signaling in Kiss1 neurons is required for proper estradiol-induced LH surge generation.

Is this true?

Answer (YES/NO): YES